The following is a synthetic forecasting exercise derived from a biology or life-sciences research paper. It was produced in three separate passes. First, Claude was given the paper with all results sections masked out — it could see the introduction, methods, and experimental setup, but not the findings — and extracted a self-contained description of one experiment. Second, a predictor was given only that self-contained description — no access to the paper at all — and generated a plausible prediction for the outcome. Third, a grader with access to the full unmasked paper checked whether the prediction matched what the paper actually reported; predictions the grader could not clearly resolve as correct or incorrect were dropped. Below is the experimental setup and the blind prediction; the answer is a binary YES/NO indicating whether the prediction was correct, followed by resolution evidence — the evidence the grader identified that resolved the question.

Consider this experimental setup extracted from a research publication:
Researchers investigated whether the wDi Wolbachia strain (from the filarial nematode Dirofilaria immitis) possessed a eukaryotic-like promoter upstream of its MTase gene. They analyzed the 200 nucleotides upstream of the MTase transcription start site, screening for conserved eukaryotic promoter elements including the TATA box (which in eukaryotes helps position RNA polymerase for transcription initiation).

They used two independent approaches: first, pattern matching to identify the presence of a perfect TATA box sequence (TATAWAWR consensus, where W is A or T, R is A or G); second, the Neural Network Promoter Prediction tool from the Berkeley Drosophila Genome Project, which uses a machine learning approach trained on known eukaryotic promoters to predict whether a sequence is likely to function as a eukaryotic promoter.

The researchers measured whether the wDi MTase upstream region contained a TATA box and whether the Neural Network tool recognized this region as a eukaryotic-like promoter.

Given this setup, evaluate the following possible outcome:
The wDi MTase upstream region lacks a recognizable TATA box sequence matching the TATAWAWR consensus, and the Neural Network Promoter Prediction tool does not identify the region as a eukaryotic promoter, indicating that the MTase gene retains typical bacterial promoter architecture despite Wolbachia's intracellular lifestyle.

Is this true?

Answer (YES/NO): NO